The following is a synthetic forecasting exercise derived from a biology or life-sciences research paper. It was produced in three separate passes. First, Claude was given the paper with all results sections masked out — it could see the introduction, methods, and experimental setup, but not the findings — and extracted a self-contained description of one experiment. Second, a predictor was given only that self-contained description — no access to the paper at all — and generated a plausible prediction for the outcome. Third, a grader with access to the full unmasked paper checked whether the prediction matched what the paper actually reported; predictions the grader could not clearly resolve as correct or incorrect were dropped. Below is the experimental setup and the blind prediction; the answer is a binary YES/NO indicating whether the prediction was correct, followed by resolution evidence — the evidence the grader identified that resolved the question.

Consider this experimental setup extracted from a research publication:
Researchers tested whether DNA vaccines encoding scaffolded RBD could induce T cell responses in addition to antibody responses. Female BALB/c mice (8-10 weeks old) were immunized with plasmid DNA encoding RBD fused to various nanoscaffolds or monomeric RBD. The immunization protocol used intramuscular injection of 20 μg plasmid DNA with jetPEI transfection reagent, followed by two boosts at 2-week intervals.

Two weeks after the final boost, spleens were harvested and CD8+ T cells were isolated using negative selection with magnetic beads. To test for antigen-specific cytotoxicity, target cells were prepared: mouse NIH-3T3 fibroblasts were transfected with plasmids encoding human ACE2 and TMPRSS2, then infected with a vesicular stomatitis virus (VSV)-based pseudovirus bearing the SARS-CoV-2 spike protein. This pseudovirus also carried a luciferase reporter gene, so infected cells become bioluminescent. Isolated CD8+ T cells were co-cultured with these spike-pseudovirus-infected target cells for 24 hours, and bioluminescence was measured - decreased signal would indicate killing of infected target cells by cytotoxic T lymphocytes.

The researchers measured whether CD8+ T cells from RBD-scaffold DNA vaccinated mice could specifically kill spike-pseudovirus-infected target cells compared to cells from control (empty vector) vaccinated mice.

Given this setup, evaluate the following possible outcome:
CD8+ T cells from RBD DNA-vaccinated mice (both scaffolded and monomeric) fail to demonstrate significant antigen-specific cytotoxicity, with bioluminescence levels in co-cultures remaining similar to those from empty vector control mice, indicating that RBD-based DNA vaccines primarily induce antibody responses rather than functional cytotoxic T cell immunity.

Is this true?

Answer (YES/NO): NO